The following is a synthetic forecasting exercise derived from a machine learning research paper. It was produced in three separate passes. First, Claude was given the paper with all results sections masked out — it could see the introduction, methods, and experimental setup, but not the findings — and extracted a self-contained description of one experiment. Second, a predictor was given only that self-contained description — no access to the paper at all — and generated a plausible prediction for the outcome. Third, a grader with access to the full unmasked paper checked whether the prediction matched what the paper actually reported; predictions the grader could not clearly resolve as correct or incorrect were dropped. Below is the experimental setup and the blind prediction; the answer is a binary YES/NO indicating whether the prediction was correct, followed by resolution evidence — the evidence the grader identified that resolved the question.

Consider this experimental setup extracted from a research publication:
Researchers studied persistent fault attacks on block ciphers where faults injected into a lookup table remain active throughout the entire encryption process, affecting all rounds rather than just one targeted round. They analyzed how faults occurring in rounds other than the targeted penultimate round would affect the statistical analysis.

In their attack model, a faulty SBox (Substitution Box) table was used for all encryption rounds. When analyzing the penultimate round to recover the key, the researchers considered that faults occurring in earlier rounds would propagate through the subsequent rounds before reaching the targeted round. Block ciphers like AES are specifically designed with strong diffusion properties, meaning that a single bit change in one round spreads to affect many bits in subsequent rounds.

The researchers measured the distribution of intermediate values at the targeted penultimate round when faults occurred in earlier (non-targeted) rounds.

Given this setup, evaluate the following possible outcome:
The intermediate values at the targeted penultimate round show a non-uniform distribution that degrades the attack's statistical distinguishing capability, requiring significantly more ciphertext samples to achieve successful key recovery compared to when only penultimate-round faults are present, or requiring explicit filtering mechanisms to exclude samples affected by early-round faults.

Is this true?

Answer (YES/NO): NO